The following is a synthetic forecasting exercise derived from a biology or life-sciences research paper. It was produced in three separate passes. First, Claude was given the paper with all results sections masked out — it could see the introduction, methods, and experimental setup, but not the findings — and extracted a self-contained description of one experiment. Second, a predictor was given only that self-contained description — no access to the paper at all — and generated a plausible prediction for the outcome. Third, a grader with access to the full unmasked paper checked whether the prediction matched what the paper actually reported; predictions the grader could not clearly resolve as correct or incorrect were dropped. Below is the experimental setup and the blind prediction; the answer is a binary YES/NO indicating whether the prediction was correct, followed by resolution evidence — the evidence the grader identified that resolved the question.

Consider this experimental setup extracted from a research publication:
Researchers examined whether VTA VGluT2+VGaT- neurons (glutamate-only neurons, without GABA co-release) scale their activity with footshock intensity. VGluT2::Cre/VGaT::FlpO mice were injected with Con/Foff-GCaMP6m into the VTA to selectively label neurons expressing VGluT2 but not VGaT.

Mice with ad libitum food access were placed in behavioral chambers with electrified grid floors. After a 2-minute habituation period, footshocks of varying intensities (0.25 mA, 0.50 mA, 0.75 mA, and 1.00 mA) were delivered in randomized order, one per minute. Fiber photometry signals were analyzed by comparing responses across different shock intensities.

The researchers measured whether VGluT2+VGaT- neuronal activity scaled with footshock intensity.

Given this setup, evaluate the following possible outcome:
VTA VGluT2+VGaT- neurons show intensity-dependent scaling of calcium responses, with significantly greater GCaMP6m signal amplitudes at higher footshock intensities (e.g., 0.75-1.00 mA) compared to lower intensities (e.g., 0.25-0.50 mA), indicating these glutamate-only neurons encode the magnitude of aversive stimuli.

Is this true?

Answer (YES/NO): YES